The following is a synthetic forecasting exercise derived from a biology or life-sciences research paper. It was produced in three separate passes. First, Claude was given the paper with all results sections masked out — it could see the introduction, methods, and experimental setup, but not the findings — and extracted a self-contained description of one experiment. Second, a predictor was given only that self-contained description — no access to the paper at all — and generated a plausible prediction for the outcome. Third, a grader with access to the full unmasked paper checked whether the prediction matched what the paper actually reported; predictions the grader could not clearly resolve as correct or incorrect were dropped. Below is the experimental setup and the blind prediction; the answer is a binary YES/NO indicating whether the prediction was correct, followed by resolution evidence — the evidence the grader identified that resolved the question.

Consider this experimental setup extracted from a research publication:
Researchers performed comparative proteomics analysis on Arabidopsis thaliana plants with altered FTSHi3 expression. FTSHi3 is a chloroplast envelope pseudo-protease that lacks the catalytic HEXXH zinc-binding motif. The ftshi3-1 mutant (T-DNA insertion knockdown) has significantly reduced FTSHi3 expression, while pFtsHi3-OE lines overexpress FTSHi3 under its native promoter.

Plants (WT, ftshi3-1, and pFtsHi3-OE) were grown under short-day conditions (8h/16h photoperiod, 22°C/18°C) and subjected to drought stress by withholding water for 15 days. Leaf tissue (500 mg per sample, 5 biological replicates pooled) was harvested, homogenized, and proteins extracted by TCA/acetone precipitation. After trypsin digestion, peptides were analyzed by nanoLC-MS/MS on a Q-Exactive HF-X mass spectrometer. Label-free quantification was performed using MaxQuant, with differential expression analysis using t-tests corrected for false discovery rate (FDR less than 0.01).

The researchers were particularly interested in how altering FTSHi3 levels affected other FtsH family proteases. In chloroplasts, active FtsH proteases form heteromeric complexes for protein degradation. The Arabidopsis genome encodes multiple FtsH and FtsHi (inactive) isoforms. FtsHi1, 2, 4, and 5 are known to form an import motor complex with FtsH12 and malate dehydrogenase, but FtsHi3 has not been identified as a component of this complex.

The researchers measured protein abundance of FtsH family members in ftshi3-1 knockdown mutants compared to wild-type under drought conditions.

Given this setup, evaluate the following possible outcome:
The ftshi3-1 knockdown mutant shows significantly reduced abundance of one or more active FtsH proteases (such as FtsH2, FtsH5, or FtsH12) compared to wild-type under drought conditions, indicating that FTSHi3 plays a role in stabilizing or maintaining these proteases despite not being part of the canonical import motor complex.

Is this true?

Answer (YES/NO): NO